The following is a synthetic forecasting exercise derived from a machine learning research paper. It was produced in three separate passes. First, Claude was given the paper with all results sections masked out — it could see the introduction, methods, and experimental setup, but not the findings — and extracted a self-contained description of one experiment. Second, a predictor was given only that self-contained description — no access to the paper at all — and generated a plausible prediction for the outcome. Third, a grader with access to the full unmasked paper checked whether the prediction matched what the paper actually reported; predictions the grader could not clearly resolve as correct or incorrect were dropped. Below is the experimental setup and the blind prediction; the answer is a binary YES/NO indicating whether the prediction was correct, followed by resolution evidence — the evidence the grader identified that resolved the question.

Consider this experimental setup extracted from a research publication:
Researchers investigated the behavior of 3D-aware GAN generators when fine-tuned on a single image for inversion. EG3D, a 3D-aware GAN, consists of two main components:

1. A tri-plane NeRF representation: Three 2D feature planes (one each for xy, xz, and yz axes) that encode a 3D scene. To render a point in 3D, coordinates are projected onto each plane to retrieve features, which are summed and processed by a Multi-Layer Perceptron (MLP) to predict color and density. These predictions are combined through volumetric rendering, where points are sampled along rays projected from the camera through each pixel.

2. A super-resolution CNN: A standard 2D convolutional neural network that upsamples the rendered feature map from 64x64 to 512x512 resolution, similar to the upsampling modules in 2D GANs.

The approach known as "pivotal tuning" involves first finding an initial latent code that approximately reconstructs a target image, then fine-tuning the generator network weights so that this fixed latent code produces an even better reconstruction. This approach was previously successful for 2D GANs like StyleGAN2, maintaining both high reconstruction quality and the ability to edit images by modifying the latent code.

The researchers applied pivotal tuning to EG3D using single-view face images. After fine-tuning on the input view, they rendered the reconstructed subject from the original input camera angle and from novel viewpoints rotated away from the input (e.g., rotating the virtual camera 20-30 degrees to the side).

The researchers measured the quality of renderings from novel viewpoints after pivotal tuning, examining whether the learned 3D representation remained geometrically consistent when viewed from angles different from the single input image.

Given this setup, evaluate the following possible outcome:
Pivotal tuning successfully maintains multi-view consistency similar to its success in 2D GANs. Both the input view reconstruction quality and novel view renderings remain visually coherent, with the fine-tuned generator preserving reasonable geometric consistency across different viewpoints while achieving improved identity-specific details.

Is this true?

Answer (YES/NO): NO